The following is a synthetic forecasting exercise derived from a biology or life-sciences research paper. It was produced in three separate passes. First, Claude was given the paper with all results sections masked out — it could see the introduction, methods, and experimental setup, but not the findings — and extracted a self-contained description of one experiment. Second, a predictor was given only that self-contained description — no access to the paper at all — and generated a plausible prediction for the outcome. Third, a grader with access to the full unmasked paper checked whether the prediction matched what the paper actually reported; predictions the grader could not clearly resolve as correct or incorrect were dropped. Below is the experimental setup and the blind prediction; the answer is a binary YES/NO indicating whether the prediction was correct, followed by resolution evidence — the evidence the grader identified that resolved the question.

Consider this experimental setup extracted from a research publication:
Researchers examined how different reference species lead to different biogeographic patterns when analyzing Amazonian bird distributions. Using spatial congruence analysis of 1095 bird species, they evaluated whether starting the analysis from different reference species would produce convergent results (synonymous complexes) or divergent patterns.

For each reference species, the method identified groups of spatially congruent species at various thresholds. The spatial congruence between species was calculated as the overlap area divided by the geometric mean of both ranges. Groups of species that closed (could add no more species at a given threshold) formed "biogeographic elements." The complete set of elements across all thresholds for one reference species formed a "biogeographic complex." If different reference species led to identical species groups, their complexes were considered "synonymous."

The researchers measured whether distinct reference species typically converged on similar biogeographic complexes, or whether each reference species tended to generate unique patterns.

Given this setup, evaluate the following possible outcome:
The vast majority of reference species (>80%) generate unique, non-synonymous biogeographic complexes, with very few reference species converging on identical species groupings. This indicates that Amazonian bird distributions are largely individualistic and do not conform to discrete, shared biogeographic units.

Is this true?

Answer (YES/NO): NO